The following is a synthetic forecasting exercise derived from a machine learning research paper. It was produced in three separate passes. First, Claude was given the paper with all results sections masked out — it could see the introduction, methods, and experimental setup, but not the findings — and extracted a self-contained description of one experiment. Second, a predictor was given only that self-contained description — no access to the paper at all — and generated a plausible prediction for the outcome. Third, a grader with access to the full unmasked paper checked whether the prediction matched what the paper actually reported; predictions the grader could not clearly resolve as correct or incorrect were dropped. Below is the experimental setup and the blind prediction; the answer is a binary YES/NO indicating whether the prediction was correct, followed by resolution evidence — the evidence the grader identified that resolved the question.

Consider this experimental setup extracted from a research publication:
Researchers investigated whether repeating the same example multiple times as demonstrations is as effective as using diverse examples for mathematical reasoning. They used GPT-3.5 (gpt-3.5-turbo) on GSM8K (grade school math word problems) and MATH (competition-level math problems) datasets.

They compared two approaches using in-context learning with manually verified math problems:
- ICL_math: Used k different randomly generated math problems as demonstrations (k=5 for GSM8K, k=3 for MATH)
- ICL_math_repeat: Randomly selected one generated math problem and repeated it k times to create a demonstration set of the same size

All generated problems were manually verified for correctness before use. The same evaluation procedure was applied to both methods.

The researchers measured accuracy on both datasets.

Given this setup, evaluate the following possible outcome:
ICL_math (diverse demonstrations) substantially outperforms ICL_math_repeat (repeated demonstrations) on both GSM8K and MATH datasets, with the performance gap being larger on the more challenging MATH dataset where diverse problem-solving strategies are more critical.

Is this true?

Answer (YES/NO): NO